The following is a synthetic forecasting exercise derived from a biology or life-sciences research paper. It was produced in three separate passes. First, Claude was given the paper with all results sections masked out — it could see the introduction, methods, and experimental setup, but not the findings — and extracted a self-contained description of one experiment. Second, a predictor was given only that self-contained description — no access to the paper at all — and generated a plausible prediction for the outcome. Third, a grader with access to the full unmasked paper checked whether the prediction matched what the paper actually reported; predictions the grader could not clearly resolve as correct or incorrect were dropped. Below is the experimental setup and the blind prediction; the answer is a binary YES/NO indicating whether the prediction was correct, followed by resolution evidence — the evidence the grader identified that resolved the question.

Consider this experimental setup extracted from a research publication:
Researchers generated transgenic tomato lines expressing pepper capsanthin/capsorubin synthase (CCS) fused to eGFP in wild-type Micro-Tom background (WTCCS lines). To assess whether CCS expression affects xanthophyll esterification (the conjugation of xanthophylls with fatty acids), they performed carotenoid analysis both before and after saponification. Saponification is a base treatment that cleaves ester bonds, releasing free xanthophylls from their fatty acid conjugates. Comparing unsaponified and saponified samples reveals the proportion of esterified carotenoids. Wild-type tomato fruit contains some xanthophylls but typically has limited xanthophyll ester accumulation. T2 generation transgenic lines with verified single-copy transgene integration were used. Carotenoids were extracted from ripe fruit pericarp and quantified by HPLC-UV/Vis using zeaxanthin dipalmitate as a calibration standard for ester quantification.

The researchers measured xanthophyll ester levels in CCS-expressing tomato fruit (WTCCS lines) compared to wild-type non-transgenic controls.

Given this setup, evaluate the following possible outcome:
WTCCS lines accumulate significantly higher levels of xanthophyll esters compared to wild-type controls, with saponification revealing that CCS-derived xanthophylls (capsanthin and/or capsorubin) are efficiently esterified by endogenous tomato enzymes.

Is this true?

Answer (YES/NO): YES